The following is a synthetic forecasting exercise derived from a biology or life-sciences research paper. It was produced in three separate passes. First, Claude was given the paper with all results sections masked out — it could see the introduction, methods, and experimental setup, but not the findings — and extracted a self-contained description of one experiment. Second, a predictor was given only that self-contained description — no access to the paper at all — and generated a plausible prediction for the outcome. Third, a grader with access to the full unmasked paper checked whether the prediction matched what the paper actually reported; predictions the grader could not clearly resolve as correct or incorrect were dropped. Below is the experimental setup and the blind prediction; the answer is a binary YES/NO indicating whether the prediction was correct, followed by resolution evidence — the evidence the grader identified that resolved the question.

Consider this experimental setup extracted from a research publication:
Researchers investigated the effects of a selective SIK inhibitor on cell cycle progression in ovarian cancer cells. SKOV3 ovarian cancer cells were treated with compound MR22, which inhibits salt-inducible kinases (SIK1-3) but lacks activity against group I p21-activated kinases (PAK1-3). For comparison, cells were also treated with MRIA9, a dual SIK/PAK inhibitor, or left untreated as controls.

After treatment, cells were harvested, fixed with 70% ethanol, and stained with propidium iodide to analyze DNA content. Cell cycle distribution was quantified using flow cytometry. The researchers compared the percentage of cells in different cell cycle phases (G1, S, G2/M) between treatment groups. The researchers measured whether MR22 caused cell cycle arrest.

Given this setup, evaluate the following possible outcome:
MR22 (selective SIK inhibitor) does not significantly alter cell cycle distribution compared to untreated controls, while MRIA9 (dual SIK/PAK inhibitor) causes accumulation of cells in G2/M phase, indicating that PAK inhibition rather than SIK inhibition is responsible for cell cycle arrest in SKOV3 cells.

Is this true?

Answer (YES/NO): NO